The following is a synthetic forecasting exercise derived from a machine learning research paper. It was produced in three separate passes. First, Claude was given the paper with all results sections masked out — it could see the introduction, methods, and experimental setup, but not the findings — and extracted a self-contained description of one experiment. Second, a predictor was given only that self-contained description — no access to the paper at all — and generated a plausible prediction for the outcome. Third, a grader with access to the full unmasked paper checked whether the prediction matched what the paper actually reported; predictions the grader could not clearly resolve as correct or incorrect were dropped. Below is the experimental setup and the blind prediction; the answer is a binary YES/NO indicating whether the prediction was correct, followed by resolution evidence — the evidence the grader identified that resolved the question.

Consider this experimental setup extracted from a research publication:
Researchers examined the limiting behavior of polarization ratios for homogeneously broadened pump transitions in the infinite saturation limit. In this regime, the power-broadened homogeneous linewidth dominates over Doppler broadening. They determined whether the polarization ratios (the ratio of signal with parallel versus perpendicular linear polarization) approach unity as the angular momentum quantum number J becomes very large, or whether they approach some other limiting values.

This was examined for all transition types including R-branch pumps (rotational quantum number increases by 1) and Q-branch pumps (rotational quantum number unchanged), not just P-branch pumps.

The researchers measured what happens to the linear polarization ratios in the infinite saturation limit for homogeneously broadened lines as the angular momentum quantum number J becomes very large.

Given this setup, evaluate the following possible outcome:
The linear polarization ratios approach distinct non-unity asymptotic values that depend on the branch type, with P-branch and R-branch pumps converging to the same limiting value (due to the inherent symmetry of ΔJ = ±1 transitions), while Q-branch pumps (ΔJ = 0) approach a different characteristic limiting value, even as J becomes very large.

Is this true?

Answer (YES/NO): NO